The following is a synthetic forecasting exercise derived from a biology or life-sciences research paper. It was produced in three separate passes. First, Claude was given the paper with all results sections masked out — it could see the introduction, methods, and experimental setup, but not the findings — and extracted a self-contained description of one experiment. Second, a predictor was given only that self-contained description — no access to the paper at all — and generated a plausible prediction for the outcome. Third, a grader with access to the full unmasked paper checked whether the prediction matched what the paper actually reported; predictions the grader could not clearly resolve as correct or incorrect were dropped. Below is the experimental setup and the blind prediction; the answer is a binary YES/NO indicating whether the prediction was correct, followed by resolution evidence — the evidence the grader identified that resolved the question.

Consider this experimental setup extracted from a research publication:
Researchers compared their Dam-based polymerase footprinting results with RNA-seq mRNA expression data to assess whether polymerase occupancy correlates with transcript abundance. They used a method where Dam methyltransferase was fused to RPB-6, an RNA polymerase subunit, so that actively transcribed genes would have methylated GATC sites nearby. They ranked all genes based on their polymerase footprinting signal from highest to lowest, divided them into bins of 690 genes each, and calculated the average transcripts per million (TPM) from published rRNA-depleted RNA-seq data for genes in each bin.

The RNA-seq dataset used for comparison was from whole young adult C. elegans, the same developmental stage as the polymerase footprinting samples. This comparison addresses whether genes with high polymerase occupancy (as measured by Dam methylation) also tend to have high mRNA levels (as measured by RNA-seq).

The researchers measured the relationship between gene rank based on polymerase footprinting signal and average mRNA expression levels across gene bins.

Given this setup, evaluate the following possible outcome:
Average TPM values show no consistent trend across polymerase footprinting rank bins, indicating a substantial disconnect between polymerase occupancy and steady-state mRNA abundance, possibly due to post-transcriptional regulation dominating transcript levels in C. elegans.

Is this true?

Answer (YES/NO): NO